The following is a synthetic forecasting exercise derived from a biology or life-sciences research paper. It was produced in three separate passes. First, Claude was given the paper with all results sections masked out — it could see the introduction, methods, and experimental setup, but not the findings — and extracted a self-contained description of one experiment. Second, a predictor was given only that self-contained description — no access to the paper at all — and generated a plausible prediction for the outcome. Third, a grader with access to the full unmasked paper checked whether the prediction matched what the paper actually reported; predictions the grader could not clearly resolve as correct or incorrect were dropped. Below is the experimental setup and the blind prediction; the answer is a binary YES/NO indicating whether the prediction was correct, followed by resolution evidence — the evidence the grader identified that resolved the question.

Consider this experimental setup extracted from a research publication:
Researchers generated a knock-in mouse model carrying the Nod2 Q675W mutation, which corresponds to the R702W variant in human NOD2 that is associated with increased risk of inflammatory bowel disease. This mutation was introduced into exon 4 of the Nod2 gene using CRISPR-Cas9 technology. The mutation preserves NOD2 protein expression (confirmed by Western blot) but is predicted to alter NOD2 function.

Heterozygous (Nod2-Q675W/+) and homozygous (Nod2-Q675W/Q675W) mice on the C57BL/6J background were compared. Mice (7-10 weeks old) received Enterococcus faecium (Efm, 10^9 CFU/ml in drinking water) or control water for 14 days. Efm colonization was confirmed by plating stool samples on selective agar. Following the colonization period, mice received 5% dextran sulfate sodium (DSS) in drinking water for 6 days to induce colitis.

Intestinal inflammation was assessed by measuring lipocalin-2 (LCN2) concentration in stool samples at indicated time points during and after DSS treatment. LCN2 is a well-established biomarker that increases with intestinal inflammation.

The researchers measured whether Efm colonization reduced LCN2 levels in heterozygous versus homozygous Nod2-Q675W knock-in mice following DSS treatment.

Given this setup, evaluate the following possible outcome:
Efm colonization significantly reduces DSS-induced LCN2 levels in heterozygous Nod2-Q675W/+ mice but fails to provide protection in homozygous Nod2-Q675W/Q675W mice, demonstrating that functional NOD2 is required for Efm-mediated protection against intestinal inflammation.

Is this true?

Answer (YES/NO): YES